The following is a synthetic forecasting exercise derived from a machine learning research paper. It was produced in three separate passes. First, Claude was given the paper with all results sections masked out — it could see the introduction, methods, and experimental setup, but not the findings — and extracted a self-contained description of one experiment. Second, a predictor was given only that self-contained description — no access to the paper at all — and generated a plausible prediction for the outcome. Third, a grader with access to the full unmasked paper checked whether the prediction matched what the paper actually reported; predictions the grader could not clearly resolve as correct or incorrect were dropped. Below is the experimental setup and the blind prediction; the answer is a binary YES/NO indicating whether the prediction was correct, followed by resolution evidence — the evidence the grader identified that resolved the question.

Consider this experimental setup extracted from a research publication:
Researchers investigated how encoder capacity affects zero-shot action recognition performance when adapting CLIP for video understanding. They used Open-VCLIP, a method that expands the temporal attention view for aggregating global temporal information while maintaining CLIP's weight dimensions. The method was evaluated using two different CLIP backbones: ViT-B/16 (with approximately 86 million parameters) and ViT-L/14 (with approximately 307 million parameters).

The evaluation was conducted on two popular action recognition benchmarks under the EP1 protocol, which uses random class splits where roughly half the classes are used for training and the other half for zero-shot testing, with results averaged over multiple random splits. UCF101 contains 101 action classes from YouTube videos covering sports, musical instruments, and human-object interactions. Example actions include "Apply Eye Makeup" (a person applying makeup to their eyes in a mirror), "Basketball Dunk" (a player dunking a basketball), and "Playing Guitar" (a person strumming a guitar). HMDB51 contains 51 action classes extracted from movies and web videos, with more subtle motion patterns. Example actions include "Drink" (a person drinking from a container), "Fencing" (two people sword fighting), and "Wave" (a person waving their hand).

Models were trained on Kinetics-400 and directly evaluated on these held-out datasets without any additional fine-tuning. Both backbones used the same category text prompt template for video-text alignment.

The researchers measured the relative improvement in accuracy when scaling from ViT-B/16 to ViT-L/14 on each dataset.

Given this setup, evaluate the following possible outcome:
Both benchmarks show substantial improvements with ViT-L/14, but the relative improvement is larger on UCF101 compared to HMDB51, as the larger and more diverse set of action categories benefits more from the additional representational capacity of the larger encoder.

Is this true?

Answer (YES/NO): NO